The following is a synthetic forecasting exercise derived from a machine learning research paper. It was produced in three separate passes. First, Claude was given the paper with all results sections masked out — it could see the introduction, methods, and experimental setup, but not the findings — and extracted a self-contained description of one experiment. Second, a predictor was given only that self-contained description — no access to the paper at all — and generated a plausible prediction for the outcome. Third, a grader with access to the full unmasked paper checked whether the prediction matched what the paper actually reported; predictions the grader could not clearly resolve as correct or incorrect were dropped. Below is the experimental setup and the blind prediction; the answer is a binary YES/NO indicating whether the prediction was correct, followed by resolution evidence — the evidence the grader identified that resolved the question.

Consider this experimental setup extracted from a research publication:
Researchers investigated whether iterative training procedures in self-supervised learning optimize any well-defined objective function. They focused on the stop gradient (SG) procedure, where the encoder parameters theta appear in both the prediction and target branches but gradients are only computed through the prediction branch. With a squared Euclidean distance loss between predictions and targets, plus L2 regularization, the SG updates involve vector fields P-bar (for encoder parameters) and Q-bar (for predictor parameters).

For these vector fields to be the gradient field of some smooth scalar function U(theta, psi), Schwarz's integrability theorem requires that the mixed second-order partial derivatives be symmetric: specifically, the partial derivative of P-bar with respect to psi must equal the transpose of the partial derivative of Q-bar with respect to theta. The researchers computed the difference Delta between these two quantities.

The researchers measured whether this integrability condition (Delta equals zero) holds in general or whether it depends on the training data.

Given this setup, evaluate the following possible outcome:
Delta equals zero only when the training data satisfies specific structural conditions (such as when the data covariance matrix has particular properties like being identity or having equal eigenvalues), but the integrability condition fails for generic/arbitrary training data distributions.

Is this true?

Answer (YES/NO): NO